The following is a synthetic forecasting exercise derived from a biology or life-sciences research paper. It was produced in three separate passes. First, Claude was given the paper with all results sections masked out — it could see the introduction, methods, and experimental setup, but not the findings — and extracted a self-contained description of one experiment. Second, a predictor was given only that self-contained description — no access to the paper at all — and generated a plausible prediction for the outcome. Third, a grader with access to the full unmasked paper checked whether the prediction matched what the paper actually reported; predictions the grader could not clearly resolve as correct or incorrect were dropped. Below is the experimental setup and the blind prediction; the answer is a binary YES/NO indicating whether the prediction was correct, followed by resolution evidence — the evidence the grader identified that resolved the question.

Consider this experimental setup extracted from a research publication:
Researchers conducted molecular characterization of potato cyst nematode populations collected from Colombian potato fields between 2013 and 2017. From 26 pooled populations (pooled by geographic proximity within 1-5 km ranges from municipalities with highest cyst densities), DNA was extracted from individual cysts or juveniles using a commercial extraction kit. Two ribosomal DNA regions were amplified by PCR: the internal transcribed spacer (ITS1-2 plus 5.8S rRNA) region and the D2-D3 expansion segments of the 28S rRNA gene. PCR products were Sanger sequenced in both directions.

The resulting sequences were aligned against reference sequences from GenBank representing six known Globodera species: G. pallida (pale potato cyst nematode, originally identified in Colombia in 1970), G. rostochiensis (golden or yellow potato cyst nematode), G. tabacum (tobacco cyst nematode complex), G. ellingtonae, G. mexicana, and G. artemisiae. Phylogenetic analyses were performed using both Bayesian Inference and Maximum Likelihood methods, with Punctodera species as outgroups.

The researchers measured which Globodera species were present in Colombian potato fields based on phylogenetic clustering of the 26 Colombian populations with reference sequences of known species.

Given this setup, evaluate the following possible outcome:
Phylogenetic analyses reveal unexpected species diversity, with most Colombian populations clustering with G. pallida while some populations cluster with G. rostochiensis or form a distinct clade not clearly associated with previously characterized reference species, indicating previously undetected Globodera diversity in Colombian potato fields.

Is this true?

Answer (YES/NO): NO